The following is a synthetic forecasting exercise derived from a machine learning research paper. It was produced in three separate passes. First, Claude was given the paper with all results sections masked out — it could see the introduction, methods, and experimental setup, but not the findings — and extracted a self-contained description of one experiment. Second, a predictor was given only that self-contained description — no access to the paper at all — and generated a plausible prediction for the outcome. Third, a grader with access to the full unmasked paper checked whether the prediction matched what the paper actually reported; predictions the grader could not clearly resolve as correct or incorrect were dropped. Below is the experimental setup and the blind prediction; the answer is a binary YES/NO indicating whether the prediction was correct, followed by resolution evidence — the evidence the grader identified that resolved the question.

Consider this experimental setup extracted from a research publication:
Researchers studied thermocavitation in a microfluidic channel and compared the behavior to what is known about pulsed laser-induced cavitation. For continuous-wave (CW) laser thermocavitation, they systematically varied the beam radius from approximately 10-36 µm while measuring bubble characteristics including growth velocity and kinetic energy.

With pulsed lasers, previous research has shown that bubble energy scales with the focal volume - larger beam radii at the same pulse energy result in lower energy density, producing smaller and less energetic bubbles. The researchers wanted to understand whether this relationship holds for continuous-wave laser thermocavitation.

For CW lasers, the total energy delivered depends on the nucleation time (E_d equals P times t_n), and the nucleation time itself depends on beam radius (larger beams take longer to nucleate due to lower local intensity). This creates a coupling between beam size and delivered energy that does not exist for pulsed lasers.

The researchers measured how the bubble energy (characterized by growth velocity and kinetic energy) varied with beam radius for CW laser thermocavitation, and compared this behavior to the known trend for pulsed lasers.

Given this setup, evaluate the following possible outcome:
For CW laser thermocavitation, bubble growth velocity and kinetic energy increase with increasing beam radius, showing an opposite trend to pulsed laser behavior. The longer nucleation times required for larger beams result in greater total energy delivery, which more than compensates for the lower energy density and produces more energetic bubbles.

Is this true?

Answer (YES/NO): YES